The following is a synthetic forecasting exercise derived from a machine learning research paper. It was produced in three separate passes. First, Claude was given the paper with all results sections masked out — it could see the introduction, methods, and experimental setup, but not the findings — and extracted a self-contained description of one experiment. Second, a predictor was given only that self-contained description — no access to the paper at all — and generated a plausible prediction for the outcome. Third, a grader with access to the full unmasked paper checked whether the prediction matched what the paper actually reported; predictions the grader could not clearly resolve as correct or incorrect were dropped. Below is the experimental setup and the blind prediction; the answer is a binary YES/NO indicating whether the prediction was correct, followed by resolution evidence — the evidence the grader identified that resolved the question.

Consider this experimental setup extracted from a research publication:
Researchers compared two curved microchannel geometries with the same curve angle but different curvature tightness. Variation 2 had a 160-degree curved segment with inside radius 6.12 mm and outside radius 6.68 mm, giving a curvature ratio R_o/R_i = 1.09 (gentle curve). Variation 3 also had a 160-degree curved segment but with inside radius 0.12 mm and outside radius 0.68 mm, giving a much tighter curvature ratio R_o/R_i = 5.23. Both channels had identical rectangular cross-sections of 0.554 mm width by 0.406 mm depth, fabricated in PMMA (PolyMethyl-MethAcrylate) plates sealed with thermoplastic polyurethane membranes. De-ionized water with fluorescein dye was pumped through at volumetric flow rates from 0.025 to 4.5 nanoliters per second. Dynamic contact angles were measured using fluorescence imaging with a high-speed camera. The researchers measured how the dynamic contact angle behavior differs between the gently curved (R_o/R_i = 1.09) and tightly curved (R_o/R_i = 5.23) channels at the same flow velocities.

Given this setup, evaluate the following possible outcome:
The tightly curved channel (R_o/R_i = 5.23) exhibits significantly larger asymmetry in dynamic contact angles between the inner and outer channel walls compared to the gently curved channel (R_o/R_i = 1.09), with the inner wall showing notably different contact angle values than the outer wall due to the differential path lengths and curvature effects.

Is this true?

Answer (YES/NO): YES